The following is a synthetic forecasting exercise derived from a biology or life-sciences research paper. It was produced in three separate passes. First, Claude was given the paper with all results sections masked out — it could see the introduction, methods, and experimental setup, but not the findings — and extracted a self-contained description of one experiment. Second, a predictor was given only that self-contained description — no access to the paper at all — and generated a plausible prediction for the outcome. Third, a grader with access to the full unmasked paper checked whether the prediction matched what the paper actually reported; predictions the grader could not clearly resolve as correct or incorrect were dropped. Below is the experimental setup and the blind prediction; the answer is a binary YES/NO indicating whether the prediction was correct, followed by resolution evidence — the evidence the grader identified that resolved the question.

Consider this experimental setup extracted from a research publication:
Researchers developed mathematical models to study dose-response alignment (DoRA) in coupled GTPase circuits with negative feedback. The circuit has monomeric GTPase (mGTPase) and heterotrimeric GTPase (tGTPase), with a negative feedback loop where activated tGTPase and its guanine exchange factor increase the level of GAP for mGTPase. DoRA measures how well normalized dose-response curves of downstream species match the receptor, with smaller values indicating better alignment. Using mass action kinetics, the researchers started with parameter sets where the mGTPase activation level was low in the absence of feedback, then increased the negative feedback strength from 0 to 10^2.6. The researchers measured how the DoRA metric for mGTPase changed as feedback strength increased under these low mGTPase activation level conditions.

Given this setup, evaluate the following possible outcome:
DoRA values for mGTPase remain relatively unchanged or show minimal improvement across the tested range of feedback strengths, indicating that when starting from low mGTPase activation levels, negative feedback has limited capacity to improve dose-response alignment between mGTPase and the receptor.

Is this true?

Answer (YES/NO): NO